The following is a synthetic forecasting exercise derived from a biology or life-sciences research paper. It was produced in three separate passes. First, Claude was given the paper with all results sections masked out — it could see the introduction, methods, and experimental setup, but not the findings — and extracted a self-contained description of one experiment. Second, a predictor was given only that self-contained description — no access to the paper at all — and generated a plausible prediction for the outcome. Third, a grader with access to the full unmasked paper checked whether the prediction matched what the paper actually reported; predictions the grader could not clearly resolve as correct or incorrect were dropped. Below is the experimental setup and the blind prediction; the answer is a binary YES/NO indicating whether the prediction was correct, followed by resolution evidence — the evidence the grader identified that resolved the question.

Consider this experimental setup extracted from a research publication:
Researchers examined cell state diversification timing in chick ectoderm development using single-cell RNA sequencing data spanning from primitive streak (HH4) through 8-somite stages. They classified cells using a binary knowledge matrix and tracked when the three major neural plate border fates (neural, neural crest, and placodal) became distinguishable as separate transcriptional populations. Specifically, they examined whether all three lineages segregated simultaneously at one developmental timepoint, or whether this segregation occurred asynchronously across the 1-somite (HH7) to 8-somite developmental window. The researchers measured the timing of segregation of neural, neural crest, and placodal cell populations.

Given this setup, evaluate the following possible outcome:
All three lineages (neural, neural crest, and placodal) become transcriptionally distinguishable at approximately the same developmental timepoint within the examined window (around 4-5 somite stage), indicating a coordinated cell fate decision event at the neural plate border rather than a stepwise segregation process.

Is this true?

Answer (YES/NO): NO